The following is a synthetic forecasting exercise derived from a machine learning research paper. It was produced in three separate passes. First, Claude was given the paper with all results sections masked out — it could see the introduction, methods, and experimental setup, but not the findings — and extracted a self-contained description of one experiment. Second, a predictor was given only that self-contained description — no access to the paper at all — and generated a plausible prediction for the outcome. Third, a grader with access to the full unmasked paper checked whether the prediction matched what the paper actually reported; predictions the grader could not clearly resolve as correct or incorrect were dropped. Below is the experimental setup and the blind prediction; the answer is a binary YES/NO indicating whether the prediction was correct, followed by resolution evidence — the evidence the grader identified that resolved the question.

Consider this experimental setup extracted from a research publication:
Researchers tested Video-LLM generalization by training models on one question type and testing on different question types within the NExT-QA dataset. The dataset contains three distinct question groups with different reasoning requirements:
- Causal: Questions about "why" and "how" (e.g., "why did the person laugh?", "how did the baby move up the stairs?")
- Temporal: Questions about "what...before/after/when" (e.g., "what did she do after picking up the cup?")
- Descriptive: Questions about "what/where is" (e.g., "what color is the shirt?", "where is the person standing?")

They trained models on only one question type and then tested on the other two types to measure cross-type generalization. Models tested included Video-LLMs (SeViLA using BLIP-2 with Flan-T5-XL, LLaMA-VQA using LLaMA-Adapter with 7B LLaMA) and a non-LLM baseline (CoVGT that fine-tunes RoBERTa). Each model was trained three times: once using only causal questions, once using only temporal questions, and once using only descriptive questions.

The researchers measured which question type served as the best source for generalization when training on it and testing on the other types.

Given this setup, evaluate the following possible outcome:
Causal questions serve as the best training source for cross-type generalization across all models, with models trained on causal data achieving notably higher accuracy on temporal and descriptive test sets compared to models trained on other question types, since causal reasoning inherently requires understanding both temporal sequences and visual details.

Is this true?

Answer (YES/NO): NO